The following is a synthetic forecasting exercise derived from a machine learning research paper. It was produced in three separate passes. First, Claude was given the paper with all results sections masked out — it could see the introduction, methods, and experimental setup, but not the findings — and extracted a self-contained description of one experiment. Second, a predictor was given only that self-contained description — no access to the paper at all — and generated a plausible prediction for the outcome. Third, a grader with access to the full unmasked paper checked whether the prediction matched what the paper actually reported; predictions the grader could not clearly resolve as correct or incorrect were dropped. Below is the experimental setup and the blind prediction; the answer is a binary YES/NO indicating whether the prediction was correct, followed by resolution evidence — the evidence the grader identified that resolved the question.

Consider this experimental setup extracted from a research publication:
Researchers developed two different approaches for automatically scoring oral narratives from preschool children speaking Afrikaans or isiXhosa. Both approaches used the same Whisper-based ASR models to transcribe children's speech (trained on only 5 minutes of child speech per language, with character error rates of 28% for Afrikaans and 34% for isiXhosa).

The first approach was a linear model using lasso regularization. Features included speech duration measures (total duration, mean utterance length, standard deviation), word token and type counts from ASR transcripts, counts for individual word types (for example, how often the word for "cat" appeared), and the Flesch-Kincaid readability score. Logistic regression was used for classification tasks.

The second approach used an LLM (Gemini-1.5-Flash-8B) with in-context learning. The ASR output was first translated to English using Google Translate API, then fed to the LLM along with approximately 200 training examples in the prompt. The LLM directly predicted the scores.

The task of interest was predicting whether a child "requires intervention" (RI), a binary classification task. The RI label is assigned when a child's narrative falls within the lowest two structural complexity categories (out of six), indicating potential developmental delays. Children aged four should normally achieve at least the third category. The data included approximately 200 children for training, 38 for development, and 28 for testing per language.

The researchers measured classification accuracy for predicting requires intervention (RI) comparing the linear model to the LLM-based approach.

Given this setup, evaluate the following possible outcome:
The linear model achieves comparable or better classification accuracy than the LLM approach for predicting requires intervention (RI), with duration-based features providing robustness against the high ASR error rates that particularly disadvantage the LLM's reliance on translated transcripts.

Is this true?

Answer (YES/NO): NO